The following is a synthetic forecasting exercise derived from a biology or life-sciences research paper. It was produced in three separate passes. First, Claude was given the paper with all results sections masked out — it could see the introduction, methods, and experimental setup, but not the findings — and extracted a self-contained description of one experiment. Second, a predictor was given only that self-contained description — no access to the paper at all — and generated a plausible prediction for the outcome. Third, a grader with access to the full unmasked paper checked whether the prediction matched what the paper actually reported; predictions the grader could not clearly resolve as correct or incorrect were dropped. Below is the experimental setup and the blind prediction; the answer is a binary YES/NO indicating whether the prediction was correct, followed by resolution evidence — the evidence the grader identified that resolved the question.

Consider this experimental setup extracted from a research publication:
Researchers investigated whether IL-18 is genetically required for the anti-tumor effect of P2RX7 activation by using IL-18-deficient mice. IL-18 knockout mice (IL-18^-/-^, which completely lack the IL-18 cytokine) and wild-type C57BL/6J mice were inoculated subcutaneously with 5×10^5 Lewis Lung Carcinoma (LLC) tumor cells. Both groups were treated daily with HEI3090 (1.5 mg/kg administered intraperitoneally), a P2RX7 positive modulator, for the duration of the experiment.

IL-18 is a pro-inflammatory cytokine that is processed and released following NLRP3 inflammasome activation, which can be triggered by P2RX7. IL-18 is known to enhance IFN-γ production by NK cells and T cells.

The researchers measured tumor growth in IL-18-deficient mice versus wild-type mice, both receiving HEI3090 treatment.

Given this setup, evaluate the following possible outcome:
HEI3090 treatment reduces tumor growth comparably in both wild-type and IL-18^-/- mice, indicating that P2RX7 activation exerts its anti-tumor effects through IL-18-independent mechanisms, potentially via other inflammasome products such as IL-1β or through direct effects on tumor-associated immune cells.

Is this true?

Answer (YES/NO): NO